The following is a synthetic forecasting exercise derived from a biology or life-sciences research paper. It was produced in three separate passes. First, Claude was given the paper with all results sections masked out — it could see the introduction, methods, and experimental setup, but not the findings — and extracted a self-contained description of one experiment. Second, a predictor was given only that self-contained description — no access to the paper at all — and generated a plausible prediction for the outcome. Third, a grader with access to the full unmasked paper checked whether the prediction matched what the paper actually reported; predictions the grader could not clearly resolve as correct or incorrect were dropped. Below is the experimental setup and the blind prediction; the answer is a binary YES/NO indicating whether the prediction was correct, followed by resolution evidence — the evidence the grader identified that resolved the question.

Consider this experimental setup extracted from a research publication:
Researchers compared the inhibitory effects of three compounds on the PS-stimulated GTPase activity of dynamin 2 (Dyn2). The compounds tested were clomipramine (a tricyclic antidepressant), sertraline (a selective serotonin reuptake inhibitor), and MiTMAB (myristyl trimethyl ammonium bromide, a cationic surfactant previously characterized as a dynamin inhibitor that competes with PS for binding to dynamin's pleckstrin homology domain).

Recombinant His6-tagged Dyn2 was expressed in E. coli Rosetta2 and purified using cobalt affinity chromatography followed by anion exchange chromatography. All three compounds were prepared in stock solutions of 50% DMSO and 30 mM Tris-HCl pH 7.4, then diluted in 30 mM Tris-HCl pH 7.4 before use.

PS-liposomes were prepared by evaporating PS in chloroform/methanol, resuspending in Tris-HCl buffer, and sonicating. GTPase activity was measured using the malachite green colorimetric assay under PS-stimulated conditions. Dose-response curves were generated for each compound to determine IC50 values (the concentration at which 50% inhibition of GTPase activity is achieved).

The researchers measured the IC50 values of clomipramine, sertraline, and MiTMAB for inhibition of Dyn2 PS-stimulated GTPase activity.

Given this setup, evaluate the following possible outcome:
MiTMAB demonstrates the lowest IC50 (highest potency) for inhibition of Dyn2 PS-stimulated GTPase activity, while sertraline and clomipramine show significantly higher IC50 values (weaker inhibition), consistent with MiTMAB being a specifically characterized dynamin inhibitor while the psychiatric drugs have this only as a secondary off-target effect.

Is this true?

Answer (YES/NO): NO